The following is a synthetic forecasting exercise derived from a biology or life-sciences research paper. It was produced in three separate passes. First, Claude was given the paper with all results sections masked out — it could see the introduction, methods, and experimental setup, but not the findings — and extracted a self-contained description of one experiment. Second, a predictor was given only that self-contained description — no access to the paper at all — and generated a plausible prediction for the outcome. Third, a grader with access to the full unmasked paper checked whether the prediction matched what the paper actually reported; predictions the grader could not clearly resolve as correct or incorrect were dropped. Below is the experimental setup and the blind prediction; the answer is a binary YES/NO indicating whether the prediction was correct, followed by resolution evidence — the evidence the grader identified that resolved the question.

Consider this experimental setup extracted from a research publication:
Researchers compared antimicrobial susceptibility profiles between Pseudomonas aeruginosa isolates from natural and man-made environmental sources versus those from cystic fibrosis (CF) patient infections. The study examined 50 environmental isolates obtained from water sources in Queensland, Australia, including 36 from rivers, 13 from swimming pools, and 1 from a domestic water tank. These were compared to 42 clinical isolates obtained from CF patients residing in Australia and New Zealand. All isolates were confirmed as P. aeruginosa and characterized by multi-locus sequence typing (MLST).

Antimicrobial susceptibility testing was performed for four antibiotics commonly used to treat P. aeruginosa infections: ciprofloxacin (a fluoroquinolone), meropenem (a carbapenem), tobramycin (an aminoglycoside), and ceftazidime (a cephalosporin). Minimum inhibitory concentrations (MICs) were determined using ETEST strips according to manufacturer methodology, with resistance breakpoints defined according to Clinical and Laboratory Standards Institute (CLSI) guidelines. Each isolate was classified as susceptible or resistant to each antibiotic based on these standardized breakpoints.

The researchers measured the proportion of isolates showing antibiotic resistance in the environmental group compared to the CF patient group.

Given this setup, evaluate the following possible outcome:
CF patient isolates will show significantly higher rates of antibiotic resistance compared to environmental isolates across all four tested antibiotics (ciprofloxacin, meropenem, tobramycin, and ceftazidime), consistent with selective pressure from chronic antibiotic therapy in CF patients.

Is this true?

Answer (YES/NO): YES